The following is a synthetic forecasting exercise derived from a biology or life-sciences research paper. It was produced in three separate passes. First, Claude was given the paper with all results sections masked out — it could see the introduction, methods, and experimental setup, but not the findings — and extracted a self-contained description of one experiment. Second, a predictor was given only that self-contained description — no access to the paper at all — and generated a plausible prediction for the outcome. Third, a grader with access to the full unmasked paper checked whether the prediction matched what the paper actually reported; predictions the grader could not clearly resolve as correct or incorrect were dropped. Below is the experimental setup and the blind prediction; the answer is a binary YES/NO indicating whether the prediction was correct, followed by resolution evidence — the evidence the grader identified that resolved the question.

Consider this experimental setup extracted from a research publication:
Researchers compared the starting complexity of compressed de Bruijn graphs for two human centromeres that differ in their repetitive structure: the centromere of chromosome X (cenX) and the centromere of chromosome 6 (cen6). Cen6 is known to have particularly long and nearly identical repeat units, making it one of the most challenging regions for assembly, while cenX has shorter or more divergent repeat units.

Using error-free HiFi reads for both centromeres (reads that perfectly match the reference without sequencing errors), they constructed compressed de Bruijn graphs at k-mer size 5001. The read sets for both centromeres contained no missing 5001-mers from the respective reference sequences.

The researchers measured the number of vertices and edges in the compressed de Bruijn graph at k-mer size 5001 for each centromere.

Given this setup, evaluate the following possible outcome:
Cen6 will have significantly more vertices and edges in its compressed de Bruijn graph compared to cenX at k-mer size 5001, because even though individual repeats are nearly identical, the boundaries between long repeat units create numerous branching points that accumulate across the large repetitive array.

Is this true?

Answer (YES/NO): YES